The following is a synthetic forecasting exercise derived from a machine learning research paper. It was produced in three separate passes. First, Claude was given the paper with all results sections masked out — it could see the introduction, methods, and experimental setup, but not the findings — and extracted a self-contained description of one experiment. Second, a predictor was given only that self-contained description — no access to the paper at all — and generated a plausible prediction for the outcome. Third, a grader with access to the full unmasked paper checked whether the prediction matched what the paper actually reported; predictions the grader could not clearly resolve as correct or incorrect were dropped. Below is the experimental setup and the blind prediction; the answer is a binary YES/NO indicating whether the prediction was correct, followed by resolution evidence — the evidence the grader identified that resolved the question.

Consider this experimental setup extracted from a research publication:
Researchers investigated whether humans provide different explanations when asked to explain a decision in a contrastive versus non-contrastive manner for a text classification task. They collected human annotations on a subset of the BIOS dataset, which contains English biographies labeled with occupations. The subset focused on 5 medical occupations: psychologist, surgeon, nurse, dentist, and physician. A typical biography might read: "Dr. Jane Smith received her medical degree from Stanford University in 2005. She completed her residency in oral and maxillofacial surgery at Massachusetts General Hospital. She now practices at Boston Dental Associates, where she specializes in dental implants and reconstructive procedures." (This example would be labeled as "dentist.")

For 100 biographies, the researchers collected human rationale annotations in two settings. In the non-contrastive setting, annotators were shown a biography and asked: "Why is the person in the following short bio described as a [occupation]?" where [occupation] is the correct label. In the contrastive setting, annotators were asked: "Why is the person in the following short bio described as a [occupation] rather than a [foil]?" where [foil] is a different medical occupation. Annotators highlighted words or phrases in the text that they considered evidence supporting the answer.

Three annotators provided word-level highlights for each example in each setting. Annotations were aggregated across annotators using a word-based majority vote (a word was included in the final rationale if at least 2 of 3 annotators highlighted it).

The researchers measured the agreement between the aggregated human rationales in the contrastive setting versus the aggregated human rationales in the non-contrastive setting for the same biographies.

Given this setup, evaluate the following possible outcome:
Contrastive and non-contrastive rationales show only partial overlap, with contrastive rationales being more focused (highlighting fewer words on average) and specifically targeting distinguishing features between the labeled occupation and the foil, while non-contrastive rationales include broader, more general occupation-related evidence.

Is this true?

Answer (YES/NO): NO